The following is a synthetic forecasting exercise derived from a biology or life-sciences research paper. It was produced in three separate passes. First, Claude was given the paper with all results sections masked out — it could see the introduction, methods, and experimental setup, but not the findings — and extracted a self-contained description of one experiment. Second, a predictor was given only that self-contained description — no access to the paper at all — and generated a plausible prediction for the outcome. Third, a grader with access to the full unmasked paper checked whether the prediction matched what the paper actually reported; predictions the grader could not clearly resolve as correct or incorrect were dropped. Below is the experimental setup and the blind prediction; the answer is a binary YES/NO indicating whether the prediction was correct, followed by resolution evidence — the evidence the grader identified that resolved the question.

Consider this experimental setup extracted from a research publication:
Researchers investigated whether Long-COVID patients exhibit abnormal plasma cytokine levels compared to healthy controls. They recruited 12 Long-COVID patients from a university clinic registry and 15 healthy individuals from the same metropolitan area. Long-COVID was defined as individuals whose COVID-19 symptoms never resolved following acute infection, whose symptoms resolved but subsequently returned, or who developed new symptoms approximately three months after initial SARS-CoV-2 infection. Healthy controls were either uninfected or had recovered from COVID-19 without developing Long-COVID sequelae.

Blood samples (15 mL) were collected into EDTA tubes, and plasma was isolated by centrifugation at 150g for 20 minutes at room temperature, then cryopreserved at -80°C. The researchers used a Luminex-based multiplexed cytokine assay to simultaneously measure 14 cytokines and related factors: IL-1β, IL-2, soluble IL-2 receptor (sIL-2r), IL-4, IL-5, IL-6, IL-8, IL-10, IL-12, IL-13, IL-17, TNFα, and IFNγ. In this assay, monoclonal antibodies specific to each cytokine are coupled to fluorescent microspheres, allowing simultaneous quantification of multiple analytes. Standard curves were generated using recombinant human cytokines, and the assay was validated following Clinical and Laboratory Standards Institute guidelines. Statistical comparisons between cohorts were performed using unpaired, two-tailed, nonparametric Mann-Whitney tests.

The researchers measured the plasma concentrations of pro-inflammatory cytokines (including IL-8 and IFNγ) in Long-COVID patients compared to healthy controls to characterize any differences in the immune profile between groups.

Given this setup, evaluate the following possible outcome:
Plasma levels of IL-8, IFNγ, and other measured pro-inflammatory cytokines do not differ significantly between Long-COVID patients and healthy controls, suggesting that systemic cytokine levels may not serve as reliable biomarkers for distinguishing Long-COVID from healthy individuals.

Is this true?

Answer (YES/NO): NO